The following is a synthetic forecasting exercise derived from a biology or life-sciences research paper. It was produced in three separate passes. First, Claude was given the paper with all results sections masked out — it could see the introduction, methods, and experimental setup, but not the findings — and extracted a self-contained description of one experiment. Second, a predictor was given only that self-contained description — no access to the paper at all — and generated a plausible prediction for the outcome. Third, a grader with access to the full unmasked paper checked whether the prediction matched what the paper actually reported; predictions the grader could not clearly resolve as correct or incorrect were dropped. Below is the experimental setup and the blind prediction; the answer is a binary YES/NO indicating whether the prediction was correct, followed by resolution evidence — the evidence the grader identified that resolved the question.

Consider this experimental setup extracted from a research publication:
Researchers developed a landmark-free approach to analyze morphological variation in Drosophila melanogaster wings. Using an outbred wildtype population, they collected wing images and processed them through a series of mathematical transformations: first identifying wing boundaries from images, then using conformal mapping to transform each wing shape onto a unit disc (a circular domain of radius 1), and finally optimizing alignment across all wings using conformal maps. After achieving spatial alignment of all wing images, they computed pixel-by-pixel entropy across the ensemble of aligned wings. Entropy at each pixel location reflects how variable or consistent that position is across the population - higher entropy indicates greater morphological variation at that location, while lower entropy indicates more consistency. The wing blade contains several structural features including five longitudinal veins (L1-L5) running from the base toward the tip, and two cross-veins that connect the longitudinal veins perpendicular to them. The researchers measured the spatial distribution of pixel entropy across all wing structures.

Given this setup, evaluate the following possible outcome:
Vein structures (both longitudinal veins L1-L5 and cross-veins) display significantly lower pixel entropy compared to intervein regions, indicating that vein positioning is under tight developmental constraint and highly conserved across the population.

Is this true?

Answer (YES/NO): NO